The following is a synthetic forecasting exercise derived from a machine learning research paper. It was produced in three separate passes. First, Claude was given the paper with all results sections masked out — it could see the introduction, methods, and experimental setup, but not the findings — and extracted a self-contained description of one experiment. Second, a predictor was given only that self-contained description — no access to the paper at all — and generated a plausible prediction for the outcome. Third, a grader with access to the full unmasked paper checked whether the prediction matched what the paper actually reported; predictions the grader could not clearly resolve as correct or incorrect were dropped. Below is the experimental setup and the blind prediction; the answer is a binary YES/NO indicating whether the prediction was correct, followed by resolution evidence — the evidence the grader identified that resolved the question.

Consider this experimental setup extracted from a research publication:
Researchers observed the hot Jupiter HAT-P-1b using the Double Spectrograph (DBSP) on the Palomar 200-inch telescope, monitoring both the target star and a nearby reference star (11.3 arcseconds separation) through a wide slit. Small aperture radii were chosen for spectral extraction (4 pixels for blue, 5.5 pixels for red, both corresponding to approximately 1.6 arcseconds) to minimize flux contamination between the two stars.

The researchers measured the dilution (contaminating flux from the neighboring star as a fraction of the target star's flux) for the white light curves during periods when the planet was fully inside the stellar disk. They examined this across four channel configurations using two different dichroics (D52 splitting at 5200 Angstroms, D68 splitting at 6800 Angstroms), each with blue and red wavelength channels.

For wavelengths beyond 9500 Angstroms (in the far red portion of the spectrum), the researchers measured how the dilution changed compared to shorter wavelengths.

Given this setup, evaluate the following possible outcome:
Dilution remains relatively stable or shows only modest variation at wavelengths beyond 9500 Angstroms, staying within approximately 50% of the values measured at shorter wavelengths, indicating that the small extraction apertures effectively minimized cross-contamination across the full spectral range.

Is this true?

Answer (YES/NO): NO